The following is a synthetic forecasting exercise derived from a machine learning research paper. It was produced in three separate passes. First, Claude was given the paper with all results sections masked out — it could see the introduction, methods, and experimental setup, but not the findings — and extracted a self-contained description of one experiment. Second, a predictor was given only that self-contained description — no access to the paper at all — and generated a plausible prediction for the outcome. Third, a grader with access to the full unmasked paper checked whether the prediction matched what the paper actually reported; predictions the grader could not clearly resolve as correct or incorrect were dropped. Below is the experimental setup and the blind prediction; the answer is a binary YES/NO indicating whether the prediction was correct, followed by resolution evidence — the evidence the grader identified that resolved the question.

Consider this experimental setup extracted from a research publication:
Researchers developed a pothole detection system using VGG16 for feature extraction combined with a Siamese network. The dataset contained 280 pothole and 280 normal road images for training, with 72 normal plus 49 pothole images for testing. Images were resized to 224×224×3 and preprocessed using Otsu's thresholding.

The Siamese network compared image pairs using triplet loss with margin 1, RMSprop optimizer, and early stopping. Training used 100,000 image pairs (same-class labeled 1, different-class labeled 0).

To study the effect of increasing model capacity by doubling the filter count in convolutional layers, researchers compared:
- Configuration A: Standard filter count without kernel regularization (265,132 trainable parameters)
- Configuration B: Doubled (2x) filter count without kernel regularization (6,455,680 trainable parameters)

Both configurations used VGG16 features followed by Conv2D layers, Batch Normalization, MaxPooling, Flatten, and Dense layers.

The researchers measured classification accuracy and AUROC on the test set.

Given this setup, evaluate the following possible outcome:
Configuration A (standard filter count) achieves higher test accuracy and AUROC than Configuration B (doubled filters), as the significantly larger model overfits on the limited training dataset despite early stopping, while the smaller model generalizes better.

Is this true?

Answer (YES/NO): YES